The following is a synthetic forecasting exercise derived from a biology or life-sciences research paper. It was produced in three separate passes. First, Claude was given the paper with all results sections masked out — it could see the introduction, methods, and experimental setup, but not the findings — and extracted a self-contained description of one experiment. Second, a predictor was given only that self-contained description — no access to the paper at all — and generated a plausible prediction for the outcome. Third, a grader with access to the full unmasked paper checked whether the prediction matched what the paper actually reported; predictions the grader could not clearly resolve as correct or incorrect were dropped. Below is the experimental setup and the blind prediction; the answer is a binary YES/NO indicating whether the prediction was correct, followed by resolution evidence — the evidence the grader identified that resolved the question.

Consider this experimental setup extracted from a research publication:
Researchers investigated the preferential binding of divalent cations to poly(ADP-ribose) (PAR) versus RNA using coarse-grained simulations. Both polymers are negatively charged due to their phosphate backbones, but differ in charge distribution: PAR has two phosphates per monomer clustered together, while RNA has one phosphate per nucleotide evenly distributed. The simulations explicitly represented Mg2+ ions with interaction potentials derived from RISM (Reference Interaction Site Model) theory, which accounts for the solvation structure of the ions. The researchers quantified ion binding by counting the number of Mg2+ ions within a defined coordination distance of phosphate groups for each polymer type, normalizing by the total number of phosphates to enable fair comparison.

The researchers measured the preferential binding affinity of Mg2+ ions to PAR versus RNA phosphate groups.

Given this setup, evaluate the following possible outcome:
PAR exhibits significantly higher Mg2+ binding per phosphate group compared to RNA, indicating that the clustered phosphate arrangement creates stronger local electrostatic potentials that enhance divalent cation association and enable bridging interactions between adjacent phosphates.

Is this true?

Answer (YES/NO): YES